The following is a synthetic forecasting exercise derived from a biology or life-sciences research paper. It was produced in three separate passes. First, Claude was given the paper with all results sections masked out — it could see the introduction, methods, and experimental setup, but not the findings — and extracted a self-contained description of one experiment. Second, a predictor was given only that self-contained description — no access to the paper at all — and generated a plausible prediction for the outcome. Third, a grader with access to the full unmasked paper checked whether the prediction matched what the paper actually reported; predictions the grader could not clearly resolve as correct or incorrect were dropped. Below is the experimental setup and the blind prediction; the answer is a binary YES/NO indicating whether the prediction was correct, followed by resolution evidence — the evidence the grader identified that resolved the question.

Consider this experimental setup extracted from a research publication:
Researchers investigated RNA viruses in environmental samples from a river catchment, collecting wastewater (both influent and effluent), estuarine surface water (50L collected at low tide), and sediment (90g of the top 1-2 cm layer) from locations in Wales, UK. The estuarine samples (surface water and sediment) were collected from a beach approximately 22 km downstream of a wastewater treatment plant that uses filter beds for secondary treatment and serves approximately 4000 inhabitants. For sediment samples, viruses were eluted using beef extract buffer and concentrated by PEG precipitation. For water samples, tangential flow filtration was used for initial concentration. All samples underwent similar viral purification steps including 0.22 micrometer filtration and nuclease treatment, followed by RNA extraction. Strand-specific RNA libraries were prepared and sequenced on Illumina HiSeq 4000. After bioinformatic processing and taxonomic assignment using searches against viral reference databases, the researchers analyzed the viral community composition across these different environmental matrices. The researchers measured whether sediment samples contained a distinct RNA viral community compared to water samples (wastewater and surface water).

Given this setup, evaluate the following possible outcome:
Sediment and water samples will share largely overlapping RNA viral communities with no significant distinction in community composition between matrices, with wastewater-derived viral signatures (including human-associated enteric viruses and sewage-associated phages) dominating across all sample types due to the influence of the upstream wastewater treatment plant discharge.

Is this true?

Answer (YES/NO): NO